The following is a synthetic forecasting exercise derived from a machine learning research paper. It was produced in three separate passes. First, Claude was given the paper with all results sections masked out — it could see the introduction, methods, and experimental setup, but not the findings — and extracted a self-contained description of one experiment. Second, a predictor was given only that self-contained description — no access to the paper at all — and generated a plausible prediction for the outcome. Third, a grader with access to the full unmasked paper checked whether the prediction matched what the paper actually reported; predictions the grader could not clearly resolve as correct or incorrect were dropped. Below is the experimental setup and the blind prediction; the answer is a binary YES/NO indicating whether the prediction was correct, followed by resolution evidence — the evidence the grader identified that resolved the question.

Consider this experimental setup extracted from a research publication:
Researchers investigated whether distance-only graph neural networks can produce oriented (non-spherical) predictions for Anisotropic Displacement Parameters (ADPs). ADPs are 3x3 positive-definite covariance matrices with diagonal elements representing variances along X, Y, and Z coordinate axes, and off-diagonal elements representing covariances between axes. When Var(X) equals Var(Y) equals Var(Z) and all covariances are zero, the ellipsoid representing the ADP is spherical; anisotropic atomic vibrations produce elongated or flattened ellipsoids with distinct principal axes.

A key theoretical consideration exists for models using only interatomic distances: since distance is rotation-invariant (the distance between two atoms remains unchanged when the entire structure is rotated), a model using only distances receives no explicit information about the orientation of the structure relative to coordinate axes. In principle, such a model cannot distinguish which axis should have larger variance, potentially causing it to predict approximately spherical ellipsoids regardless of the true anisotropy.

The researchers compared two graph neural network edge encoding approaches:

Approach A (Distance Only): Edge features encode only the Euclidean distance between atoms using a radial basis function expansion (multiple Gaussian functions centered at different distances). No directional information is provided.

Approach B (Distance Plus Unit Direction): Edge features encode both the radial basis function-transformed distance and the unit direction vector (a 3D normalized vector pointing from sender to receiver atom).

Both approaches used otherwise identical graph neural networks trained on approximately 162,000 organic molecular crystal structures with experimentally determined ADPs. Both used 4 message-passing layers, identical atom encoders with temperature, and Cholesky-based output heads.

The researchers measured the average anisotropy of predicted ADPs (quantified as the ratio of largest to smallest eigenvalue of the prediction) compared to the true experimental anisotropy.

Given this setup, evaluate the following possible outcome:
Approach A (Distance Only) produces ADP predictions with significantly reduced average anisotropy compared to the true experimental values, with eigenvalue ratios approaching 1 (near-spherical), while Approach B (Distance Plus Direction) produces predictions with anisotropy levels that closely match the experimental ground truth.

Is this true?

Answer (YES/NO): YES